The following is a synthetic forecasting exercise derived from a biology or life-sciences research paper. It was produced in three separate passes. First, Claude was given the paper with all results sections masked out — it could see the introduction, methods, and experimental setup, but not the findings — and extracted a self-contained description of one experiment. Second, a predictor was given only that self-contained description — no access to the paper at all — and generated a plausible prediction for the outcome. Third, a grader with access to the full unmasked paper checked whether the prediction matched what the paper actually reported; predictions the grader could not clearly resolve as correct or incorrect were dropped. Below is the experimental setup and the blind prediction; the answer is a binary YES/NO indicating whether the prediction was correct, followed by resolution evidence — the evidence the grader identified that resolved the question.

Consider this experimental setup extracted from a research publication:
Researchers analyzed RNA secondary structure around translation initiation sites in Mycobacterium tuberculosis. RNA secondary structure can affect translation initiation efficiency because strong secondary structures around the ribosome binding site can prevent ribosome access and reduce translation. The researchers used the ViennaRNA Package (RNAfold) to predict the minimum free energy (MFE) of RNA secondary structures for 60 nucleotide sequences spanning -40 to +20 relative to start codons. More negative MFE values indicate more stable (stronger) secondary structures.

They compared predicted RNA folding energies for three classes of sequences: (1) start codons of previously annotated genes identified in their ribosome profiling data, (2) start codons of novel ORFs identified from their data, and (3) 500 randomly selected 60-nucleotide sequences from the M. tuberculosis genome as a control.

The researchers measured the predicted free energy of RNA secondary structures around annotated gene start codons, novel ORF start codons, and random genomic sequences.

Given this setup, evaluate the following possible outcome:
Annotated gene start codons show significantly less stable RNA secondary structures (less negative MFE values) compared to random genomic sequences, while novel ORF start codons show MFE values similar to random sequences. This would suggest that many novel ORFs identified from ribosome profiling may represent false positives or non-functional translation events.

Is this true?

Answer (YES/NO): NO